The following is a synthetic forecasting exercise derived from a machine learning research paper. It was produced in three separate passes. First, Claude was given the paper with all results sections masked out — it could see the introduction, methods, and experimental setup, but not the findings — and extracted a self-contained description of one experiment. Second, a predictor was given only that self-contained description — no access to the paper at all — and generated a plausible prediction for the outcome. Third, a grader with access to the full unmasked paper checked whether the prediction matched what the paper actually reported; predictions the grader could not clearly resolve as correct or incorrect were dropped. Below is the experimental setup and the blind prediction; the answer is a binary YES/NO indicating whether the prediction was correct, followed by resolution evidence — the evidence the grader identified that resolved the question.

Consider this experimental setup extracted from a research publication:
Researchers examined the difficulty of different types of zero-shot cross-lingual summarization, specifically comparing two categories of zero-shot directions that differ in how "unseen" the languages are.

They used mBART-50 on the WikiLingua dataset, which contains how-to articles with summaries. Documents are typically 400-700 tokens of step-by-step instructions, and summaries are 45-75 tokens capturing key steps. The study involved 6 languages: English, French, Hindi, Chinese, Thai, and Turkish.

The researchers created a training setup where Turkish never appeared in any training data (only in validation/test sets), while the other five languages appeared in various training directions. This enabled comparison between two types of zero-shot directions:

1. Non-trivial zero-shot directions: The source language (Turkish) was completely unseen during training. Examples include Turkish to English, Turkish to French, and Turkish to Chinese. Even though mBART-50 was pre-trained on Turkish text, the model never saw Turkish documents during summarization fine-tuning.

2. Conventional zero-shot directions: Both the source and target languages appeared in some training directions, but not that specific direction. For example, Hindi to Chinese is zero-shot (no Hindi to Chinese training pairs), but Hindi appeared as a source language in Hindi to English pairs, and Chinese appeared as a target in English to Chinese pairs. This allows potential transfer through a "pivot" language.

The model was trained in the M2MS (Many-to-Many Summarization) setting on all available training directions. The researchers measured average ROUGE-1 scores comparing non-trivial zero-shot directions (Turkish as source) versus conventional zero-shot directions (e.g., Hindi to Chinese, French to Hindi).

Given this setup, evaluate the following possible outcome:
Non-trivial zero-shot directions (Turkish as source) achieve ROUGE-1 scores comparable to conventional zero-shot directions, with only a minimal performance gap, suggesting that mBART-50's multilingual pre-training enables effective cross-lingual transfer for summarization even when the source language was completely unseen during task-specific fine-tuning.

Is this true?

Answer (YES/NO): NO